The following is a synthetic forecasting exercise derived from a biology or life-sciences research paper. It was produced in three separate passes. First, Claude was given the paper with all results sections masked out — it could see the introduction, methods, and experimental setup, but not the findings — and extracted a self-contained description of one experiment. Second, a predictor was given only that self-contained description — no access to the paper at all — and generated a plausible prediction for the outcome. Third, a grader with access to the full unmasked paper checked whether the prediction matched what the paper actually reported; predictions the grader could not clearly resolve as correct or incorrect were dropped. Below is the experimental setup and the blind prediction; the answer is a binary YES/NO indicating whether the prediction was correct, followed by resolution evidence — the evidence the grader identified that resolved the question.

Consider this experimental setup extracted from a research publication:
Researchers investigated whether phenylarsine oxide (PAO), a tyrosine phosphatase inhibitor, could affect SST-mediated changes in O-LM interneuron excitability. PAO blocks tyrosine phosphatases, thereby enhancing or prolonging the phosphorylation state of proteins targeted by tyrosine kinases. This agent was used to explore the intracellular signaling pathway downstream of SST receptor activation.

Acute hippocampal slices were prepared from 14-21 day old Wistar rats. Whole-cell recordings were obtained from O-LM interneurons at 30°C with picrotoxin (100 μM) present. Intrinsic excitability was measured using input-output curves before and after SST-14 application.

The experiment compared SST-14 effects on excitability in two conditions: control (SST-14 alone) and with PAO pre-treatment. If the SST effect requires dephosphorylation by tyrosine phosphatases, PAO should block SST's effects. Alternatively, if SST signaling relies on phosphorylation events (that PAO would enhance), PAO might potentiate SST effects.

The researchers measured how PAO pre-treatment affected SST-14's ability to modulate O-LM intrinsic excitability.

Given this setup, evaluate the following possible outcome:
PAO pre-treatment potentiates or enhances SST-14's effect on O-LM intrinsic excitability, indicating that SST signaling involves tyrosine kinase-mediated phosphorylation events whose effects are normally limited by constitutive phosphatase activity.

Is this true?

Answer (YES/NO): NO